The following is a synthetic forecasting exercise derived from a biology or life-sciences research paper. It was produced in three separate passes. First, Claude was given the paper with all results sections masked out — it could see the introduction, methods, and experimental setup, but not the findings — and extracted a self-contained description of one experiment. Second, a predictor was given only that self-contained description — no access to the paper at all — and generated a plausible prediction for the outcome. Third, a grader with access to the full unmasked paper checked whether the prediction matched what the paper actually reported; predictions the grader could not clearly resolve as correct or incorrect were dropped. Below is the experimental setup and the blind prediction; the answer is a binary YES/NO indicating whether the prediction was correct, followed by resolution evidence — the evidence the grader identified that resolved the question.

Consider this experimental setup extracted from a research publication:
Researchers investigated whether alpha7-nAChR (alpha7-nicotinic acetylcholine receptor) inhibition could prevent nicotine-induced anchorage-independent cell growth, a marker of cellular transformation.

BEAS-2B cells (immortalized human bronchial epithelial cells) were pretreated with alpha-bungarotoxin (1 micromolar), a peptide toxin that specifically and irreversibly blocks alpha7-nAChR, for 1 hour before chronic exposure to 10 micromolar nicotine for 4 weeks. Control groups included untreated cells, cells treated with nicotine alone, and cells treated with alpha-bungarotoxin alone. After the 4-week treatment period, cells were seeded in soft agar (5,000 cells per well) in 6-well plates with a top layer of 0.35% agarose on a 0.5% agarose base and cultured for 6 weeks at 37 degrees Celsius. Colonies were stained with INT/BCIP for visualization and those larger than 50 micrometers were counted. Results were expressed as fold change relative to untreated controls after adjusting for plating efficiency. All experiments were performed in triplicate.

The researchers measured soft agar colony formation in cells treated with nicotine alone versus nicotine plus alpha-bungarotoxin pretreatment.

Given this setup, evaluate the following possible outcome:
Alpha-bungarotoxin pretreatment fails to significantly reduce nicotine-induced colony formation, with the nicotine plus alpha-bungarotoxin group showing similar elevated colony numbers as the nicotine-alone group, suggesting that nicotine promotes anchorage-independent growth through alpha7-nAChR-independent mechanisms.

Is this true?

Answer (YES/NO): NO